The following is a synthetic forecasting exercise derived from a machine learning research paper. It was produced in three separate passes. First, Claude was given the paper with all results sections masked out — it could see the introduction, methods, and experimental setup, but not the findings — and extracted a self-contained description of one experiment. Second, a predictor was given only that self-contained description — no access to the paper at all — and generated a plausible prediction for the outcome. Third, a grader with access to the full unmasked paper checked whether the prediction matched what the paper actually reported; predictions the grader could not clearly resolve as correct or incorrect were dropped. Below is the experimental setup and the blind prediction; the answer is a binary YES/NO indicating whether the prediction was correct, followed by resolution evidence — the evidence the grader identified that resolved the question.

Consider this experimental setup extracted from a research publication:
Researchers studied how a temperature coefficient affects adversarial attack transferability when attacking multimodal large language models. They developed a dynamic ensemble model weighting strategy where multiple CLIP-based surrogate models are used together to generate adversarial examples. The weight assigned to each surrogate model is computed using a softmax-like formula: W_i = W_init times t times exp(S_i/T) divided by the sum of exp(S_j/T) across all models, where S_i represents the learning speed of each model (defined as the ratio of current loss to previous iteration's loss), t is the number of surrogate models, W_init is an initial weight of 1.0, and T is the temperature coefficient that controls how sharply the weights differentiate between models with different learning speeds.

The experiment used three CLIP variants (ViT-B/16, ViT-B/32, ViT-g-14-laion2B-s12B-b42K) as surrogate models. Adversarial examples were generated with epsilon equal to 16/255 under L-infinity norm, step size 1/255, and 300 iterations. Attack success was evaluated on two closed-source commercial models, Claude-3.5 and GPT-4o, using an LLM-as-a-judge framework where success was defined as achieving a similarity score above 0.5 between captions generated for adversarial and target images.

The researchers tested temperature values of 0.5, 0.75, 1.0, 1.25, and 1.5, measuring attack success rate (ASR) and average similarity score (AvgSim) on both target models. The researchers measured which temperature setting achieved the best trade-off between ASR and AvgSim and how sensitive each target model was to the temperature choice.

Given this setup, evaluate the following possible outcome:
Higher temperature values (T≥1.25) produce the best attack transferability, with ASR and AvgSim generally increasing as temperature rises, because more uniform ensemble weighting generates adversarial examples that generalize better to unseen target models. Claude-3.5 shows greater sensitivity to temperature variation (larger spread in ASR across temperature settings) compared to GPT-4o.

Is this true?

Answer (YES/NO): NO